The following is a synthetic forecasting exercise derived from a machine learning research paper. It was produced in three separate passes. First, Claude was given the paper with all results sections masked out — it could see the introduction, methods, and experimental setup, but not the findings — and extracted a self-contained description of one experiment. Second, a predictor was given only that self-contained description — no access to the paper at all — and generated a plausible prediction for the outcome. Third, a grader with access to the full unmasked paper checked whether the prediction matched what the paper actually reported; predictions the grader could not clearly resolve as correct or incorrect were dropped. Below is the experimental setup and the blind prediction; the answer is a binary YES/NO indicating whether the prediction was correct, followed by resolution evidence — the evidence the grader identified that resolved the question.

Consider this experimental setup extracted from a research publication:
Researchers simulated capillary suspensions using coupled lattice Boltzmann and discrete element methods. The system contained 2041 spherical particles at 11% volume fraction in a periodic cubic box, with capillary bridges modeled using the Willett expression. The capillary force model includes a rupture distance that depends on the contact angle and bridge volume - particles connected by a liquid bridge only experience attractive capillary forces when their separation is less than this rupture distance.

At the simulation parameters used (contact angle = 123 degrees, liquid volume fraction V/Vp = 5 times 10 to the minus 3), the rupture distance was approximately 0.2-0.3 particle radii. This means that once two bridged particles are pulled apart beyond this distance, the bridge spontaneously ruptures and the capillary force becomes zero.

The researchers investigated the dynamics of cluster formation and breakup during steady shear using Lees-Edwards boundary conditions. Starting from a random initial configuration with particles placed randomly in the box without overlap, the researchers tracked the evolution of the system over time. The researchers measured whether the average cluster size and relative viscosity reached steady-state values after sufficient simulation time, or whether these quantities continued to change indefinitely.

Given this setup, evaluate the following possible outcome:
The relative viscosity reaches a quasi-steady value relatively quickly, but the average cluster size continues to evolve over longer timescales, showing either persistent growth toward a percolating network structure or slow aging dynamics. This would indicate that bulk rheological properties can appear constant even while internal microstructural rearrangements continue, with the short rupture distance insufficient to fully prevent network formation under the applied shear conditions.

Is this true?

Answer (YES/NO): NO